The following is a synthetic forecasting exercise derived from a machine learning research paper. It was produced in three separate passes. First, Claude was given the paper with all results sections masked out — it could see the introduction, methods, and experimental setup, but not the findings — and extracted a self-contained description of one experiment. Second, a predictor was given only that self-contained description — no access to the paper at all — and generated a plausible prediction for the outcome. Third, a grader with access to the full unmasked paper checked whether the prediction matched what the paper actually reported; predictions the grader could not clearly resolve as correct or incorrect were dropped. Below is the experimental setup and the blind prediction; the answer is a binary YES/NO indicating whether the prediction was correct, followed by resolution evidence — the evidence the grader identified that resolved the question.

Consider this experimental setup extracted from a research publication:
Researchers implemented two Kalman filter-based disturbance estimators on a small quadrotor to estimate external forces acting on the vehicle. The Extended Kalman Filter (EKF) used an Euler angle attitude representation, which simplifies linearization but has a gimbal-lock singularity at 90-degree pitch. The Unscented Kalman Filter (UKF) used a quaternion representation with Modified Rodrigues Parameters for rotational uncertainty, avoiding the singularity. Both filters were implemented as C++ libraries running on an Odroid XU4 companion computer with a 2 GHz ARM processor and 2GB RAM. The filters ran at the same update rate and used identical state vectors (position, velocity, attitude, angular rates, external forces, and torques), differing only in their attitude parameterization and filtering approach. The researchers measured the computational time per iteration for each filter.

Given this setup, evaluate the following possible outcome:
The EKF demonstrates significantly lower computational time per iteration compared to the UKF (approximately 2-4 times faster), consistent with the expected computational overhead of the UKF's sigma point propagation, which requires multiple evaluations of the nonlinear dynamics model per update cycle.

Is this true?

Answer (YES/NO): YES